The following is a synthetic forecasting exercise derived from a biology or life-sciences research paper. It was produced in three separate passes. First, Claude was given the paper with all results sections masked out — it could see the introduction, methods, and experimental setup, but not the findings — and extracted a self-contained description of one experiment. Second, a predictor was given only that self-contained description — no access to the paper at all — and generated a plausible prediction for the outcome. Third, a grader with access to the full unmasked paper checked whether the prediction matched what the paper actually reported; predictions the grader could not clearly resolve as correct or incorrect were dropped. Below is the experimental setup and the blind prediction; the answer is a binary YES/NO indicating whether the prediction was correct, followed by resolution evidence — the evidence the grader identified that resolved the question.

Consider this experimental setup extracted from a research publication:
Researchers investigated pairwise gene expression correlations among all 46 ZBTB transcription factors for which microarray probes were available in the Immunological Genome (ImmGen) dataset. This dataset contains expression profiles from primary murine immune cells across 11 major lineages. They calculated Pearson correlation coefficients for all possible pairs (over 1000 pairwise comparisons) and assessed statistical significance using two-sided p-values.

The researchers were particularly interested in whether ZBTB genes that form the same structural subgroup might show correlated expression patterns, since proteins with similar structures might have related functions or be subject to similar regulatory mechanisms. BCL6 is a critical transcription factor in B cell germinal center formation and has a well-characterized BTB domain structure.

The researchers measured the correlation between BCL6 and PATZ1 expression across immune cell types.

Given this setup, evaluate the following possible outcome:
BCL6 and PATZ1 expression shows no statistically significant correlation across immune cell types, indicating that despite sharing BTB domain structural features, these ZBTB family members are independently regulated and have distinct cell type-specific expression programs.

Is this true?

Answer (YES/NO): NO